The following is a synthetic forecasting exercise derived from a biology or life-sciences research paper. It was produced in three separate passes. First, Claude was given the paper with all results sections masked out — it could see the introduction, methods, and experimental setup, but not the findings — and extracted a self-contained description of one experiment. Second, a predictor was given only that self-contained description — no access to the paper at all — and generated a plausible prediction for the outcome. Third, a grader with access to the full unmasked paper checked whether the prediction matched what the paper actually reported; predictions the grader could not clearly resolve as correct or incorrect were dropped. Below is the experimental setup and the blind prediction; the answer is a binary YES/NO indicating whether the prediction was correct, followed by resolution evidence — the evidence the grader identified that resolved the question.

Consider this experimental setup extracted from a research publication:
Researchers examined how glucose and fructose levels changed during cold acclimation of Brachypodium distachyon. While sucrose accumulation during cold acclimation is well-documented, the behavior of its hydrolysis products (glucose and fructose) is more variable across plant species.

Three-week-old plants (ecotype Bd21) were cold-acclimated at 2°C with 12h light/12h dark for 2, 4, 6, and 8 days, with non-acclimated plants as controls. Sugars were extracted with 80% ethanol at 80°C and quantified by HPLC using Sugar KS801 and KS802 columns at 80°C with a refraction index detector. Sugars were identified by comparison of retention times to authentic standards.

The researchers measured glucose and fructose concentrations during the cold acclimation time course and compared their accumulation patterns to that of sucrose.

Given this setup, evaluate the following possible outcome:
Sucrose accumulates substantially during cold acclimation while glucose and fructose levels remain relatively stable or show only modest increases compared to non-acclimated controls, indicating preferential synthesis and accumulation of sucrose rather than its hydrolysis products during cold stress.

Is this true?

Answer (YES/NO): NO